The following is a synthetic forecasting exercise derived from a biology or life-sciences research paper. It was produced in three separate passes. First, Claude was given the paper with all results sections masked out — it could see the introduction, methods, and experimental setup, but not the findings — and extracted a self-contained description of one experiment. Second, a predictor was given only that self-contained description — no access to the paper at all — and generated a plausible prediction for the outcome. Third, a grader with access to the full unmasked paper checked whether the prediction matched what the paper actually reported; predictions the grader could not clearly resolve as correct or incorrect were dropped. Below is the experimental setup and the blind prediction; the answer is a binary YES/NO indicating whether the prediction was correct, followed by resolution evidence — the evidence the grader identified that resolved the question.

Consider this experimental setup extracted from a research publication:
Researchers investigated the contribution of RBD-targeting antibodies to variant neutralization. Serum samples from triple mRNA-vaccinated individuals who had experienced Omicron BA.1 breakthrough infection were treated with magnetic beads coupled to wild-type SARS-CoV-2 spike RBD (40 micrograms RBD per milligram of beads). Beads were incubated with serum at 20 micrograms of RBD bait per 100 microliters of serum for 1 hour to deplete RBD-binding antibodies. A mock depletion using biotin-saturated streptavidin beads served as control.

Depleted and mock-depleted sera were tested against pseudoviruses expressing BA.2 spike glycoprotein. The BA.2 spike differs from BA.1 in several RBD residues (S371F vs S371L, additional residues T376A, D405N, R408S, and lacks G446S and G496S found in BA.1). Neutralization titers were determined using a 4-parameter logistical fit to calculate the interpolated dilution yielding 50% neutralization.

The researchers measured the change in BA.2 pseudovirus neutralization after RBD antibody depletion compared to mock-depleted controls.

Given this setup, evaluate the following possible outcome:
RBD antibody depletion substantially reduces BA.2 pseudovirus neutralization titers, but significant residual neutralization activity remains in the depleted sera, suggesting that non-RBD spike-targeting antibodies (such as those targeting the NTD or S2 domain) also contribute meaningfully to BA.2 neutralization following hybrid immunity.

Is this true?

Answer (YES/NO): NO